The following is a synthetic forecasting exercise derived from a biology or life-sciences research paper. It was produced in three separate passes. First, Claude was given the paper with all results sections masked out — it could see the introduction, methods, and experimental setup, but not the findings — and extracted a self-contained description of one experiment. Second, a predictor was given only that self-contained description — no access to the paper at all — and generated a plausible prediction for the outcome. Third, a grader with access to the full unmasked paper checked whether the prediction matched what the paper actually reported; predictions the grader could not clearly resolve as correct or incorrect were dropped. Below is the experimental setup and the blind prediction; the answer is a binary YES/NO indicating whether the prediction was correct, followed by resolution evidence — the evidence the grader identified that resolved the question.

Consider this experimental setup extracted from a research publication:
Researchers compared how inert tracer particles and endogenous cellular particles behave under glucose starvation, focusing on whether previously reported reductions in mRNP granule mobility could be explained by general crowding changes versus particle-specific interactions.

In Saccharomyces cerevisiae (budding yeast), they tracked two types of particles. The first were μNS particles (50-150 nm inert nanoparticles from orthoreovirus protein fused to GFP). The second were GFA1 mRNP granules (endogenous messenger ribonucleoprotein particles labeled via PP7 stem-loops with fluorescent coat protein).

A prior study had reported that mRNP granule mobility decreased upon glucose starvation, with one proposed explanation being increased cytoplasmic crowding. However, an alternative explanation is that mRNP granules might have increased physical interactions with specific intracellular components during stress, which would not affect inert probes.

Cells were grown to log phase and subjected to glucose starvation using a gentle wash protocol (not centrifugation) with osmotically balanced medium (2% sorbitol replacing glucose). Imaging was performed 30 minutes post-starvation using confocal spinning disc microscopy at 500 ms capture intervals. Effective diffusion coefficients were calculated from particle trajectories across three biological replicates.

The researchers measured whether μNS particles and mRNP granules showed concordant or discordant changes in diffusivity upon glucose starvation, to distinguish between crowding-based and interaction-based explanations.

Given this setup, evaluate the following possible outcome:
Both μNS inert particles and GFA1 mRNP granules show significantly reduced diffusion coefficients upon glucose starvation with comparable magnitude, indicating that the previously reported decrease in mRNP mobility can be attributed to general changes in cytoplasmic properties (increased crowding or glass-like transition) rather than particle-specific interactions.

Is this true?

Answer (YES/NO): NO